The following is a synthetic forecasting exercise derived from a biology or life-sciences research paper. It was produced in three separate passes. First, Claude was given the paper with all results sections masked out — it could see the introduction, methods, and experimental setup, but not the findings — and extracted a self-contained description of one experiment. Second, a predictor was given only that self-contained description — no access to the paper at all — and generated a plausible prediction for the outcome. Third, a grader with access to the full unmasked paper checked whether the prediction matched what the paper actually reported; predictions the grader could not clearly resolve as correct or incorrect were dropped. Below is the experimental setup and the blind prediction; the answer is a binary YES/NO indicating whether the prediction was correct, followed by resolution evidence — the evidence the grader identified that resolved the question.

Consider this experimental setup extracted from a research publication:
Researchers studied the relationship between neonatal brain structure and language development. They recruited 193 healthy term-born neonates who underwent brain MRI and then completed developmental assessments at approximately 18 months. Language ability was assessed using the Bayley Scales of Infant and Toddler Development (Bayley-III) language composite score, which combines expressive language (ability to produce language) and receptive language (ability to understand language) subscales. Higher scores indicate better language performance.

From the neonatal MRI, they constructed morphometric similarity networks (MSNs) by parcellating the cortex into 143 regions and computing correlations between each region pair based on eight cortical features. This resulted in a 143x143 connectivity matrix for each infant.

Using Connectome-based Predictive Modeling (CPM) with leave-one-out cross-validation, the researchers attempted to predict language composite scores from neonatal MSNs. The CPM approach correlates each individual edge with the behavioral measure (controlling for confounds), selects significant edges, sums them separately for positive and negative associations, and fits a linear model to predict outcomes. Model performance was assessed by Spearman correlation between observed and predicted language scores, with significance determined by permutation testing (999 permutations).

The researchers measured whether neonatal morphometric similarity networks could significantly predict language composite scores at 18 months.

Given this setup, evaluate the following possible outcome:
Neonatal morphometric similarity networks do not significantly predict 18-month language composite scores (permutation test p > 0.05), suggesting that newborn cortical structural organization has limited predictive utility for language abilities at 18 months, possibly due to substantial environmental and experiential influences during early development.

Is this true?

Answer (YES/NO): NO